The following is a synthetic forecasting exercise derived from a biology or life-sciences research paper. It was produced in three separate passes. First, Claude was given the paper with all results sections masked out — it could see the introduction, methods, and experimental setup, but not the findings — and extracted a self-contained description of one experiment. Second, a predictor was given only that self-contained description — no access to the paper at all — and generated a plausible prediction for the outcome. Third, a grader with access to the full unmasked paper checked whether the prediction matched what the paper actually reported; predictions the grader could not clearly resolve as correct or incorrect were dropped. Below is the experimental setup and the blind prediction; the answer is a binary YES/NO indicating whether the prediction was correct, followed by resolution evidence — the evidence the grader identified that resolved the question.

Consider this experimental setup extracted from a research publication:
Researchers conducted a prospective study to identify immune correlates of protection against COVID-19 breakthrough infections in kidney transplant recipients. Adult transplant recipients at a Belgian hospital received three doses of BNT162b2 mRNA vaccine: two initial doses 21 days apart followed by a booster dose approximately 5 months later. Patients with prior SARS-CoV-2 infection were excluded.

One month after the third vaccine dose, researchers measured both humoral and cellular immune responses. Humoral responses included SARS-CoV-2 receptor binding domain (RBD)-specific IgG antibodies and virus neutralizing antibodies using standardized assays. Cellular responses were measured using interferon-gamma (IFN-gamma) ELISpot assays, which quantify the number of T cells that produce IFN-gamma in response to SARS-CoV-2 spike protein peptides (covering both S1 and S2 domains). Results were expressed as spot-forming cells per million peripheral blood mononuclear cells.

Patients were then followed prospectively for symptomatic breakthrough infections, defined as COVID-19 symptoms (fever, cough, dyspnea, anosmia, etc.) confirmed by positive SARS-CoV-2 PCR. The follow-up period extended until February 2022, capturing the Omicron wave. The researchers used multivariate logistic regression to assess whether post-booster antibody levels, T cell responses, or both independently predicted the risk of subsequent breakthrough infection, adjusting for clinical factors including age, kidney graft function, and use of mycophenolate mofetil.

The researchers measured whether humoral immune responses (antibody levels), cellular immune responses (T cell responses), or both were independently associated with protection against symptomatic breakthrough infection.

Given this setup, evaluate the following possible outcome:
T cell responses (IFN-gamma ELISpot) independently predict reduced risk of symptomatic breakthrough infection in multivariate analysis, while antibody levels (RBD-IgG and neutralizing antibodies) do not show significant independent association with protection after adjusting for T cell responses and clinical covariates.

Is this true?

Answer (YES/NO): NO